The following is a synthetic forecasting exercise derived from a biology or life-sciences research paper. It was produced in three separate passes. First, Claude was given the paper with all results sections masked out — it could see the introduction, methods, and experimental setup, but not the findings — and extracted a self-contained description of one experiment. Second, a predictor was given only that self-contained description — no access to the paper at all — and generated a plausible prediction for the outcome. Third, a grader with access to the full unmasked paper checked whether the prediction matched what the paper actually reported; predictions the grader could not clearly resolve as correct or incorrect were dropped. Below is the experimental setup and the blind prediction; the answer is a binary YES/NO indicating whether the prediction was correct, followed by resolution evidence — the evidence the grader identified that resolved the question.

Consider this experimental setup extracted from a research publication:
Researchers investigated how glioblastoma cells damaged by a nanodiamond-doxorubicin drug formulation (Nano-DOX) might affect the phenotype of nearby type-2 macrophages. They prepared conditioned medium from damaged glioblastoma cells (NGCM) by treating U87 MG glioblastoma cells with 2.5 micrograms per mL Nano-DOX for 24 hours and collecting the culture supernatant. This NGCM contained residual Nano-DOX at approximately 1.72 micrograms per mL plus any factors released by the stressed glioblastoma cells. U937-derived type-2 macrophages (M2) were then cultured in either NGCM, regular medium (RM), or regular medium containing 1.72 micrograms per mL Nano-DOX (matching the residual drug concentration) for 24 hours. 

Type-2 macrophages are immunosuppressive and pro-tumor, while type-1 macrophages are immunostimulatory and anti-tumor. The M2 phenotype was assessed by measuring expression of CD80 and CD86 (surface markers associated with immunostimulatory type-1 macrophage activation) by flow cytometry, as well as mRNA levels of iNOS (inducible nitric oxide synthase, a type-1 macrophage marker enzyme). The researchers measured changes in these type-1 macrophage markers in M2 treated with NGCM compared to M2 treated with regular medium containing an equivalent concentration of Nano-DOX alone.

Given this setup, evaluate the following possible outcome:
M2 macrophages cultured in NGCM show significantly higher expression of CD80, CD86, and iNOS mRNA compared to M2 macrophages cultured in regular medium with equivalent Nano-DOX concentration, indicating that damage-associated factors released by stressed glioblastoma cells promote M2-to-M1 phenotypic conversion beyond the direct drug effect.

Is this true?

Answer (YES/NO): YES